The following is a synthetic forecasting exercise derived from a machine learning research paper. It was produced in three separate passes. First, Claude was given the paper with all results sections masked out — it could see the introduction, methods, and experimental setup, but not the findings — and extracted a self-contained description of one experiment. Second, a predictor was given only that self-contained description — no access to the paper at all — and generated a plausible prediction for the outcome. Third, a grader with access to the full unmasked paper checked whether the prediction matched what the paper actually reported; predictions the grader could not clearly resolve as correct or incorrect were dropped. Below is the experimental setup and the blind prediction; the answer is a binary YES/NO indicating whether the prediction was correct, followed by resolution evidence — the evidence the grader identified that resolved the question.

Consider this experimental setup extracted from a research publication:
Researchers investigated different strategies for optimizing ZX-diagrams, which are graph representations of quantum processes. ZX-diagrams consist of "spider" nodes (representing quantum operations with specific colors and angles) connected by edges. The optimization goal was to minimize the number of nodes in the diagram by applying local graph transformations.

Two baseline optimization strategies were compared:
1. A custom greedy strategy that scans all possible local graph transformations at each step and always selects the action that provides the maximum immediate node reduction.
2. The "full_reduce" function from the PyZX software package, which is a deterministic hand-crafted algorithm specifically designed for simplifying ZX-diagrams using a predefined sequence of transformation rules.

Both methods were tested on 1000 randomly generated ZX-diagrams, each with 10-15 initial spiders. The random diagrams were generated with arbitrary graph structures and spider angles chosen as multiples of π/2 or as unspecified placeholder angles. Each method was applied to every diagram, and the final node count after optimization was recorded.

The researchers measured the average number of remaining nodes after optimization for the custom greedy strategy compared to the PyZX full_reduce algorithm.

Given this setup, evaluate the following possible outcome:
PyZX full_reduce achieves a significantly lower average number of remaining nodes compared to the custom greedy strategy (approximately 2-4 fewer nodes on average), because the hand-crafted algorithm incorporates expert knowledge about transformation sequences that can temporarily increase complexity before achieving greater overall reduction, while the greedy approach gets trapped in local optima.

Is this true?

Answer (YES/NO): NO